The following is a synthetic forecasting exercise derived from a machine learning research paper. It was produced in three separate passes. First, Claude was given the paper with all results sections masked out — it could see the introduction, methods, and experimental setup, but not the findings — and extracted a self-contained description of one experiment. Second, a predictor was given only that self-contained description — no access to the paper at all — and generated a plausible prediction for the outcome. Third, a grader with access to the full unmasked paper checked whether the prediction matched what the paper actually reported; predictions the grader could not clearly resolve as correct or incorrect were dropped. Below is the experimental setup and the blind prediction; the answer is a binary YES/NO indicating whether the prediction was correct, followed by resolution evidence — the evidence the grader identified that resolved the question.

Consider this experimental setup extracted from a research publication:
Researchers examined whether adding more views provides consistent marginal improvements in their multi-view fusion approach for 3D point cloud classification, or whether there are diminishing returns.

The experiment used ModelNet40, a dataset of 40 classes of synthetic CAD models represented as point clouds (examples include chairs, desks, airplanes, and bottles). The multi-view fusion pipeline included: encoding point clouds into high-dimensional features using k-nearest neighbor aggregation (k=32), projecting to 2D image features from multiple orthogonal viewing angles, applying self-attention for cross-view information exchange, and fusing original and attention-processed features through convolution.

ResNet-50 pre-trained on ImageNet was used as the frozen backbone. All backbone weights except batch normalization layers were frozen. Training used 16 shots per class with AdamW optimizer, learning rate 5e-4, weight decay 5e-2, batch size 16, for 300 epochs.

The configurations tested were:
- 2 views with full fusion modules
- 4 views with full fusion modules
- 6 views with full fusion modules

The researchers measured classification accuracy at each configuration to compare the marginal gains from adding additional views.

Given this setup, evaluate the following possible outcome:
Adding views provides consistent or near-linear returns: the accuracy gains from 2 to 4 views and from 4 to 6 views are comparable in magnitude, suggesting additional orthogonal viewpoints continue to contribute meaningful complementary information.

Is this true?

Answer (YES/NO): NO